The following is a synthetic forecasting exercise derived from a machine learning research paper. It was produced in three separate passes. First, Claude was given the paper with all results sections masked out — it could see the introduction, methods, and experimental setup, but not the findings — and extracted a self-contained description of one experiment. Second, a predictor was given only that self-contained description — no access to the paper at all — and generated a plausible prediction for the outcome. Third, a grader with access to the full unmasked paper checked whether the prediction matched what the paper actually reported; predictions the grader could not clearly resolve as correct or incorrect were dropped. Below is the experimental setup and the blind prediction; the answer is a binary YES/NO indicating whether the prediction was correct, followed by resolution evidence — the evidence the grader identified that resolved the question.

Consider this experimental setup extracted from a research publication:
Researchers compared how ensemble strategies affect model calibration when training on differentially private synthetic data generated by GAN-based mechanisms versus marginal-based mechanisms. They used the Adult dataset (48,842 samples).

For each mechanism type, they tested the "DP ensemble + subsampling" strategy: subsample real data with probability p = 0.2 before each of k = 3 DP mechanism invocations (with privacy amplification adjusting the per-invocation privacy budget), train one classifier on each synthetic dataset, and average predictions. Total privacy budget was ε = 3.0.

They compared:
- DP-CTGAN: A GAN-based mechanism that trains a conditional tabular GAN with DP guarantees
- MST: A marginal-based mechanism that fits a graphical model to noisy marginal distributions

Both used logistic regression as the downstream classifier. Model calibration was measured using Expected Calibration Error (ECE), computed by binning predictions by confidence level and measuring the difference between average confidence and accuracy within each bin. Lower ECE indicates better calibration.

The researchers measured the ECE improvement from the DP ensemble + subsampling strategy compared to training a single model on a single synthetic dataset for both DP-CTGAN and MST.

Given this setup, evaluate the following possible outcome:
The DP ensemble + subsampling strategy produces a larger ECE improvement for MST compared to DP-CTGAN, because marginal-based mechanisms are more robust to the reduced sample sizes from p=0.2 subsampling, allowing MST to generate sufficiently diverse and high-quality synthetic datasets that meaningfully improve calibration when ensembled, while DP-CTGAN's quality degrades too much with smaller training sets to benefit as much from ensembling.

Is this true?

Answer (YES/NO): NO